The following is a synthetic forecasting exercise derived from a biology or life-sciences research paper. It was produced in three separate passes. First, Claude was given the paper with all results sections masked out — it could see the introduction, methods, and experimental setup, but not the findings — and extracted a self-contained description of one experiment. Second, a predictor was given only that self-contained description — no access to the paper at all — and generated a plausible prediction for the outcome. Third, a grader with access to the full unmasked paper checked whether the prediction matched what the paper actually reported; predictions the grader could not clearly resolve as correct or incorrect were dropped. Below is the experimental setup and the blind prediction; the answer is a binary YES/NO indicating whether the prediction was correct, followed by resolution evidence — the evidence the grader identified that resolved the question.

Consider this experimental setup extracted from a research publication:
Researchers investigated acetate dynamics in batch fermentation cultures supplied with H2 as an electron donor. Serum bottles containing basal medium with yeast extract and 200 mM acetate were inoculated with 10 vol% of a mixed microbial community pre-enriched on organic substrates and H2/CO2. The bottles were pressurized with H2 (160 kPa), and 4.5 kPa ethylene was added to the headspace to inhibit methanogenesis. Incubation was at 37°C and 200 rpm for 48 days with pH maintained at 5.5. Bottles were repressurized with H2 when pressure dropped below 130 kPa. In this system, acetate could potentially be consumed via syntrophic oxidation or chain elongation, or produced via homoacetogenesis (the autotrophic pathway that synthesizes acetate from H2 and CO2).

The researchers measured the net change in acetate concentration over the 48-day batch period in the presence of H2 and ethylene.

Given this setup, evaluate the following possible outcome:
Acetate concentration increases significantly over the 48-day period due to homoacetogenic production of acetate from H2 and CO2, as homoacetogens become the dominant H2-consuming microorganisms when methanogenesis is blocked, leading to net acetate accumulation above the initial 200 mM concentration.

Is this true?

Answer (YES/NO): NO